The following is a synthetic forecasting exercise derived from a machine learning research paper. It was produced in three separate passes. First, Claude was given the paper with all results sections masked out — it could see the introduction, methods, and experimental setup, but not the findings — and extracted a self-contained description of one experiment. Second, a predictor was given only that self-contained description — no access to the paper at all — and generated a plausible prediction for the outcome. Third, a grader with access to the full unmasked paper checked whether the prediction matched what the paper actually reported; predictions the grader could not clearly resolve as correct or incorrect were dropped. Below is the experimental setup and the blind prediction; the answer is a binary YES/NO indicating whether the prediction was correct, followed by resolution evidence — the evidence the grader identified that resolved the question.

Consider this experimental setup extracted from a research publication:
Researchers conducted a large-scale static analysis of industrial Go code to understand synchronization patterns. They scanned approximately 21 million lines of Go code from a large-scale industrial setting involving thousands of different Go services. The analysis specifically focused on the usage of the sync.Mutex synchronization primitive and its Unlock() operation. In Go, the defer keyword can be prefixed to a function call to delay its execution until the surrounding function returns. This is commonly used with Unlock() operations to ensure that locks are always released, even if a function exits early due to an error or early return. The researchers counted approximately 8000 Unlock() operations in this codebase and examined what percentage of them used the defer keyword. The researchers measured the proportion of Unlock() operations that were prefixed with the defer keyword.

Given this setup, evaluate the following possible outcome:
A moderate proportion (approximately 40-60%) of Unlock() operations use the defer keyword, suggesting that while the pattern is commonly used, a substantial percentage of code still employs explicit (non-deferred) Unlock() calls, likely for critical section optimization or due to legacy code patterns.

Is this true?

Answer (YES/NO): NO